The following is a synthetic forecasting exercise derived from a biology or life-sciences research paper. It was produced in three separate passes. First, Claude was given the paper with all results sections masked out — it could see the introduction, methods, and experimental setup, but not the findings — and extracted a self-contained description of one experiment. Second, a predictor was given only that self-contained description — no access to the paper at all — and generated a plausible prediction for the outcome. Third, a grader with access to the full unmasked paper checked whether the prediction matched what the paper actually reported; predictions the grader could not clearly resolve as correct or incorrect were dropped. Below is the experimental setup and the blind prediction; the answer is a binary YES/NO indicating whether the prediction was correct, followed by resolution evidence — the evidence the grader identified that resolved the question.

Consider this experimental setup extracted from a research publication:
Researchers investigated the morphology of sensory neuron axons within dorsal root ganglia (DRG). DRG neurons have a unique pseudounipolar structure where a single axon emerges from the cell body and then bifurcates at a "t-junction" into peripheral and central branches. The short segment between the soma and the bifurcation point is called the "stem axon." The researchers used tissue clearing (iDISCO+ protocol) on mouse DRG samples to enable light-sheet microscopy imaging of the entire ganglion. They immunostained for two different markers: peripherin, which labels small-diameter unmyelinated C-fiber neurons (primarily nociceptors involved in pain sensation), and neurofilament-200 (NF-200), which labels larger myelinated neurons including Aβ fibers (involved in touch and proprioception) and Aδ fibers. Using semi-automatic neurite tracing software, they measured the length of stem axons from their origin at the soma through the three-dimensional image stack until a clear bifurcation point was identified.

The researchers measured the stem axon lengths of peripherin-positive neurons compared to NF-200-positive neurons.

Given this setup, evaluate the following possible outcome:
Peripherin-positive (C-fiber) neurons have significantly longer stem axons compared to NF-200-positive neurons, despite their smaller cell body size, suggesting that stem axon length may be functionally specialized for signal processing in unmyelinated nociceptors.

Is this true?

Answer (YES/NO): NO